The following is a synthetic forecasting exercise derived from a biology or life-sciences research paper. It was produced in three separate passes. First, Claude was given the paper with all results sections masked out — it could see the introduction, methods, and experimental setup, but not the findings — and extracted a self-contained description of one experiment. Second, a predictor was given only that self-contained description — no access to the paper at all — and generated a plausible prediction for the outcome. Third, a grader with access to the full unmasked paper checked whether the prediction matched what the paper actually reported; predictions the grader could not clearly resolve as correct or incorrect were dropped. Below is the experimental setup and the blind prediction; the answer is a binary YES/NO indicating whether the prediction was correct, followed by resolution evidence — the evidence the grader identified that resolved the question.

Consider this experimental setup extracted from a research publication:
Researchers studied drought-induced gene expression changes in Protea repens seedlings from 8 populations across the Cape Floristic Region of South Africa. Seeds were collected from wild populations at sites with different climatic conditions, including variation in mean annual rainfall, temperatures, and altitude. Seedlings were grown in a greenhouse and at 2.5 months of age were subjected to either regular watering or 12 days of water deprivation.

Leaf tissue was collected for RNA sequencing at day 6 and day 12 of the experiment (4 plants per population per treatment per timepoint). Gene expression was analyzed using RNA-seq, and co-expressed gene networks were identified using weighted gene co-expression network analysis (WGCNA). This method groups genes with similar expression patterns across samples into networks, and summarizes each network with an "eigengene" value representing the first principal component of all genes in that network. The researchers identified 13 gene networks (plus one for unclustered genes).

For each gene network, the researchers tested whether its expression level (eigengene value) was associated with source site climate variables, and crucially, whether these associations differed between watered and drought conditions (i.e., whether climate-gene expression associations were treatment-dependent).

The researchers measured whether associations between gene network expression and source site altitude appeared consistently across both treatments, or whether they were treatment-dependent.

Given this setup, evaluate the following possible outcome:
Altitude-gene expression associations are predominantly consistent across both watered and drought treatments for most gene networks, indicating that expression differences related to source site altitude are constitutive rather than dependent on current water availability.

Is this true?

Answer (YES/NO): YES